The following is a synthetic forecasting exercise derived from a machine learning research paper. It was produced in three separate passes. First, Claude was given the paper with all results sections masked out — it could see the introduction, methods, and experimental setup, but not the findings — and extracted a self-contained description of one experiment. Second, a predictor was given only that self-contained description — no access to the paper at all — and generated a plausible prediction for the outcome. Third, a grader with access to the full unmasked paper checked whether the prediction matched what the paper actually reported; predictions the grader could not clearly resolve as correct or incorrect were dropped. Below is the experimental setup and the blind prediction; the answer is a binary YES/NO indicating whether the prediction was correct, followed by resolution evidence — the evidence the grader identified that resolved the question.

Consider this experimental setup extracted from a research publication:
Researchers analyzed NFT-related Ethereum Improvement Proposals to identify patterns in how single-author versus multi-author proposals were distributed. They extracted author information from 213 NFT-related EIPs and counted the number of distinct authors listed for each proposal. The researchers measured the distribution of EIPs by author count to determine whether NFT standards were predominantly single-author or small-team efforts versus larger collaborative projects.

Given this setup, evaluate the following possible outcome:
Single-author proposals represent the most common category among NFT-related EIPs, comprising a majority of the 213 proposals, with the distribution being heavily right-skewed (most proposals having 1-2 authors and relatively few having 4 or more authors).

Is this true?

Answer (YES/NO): NO